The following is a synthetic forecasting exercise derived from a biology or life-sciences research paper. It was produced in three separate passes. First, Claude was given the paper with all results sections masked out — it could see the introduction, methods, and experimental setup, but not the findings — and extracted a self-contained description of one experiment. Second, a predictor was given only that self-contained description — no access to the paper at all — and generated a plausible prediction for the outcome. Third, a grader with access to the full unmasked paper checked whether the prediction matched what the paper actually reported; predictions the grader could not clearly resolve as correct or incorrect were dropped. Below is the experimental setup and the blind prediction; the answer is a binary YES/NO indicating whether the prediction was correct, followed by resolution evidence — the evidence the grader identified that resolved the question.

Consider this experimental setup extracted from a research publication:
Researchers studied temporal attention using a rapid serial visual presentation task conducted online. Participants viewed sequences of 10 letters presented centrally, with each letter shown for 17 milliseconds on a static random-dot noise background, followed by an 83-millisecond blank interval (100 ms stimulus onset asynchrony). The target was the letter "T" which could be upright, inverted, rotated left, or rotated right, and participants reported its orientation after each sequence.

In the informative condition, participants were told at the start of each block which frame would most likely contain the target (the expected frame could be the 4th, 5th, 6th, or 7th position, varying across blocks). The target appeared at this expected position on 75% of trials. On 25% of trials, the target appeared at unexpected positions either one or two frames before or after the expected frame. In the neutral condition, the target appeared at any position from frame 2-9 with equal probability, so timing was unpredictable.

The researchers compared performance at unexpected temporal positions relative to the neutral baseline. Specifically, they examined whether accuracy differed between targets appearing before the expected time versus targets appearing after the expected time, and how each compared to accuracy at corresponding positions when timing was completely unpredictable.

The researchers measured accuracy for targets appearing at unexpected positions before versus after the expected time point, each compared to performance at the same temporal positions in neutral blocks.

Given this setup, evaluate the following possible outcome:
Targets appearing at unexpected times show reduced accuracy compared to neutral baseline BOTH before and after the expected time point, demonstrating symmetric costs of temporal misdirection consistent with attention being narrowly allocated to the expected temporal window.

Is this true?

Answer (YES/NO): NO